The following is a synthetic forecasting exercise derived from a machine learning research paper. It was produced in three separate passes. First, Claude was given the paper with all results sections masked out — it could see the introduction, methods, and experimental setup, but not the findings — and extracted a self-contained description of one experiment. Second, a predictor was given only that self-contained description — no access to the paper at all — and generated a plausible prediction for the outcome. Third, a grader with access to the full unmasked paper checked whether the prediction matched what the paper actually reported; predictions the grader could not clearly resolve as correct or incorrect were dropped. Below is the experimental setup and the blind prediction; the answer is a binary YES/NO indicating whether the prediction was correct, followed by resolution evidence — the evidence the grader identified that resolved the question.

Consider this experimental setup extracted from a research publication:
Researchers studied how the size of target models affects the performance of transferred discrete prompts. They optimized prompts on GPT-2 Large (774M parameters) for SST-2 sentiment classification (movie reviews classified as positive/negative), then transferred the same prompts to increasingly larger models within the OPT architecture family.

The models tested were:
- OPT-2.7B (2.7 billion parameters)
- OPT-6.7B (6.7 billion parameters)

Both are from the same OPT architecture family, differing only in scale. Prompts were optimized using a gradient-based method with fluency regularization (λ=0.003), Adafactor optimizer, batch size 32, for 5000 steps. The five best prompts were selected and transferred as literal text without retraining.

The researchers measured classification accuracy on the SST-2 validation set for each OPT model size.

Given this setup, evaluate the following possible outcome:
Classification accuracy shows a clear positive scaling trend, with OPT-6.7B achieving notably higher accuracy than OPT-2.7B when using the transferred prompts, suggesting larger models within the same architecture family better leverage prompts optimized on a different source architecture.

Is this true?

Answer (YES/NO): NO